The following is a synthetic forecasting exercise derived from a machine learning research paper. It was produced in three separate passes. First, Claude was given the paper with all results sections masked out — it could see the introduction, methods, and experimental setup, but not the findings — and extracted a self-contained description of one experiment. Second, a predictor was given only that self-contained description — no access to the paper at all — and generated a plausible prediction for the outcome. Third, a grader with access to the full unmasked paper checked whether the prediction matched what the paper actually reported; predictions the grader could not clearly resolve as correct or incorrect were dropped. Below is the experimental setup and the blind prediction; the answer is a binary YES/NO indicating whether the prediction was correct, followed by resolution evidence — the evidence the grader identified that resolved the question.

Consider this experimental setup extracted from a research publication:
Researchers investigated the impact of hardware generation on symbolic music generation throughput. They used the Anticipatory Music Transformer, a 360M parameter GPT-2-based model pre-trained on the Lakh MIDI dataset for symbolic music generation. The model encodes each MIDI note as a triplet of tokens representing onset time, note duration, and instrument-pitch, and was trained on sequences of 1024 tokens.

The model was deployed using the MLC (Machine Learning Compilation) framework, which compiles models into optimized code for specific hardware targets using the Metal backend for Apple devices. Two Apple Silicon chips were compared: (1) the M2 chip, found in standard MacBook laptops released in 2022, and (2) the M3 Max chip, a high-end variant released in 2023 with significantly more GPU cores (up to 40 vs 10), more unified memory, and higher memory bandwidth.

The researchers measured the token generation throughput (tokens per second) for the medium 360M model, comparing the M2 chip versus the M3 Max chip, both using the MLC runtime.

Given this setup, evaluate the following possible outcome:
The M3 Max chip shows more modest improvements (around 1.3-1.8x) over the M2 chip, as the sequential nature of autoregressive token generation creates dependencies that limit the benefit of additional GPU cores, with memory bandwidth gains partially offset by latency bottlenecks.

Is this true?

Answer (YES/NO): NO